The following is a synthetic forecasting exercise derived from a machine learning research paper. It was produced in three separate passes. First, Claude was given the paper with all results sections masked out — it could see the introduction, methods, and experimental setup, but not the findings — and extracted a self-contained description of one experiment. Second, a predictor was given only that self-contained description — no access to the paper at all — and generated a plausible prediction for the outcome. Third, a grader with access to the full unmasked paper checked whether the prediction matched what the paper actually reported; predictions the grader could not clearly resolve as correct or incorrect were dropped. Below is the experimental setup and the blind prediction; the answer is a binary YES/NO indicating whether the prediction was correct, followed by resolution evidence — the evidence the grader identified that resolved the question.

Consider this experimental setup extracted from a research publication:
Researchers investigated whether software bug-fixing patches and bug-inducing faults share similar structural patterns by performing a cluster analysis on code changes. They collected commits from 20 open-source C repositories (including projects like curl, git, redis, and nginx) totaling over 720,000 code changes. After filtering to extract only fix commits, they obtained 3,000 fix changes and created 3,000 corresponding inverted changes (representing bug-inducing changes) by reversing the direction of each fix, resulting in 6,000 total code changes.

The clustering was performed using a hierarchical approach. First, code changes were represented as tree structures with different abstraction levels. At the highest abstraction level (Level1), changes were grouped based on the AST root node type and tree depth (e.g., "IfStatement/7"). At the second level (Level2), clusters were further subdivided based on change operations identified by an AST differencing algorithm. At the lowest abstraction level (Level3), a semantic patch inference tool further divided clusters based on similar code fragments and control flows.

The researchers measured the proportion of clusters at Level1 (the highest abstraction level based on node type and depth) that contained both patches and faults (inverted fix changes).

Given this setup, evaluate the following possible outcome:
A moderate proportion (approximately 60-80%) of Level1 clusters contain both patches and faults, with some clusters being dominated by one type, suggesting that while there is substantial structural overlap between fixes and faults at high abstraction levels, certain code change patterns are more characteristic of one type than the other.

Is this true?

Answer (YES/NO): YES